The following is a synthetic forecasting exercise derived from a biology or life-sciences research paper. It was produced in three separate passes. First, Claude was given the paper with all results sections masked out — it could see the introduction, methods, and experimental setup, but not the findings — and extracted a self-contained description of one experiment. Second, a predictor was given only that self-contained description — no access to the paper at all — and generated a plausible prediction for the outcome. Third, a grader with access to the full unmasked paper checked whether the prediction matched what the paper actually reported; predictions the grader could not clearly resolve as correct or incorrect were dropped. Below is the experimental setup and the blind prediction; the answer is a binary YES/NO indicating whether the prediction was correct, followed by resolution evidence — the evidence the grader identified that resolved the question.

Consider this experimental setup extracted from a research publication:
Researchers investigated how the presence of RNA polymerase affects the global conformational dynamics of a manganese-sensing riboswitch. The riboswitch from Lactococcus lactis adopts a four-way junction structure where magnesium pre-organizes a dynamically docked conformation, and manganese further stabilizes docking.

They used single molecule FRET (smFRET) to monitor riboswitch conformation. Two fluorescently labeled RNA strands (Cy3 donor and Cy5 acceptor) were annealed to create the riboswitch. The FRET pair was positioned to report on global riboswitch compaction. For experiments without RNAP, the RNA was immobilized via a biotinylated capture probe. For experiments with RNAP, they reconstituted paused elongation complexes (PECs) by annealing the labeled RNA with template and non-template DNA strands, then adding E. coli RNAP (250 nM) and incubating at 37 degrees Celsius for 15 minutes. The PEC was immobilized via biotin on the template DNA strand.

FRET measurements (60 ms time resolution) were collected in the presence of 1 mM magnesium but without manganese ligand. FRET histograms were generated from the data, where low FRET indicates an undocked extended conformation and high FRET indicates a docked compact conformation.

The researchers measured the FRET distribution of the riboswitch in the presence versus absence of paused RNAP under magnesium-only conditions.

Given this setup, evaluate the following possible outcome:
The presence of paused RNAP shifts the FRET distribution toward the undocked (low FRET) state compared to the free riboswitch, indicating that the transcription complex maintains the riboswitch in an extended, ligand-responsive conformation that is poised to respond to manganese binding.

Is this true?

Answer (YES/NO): NO